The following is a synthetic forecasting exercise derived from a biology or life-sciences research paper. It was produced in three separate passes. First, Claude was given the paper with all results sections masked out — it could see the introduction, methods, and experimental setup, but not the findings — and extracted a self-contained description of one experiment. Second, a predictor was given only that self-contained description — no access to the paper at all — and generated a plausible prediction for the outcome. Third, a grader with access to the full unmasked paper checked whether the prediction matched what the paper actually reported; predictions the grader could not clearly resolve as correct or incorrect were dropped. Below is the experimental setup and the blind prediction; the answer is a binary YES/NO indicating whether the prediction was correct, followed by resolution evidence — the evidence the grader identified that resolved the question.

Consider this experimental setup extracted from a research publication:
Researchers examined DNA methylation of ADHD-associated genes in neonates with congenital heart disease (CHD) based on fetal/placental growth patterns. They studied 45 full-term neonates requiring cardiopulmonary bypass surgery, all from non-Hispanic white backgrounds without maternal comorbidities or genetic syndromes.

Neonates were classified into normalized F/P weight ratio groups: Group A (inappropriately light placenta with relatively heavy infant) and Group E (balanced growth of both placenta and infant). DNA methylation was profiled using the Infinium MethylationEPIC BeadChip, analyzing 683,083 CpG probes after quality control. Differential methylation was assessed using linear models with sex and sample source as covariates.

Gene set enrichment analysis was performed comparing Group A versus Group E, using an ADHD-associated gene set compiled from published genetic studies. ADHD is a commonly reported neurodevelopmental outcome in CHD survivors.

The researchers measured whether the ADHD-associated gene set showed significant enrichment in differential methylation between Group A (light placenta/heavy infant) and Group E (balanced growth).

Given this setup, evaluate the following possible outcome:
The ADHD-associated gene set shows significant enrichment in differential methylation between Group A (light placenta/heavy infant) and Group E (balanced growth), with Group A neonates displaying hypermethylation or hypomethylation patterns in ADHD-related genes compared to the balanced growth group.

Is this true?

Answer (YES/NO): YES